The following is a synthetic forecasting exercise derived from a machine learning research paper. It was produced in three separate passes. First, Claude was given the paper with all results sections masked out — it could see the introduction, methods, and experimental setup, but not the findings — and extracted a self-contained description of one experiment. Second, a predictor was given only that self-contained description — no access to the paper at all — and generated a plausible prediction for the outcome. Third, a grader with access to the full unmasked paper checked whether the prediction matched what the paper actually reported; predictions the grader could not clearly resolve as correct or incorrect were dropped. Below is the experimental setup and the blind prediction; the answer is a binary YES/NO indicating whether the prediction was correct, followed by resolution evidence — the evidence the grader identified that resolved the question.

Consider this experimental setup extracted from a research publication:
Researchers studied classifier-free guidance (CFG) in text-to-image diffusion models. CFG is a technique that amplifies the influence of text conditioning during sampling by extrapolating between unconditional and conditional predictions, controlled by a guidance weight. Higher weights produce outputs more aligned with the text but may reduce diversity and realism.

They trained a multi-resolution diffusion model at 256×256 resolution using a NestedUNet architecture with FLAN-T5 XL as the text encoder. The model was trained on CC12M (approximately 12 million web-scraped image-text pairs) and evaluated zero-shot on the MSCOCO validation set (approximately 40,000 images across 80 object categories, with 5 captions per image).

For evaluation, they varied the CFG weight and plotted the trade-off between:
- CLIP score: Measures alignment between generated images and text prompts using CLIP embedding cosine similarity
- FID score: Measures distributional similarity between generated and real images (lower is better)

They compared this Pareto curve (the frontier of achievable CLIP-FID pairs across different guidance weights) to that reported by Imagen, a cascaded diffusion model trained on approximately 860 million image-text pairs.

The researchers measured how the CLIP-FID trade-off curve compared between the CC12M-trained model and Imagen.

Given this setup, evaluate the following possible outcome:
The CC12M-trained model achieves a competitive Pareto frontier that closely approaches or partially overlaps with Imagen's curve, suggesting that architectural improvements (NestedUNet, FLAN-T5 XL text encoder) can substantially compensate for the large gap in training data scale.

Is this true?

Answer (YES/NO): NO